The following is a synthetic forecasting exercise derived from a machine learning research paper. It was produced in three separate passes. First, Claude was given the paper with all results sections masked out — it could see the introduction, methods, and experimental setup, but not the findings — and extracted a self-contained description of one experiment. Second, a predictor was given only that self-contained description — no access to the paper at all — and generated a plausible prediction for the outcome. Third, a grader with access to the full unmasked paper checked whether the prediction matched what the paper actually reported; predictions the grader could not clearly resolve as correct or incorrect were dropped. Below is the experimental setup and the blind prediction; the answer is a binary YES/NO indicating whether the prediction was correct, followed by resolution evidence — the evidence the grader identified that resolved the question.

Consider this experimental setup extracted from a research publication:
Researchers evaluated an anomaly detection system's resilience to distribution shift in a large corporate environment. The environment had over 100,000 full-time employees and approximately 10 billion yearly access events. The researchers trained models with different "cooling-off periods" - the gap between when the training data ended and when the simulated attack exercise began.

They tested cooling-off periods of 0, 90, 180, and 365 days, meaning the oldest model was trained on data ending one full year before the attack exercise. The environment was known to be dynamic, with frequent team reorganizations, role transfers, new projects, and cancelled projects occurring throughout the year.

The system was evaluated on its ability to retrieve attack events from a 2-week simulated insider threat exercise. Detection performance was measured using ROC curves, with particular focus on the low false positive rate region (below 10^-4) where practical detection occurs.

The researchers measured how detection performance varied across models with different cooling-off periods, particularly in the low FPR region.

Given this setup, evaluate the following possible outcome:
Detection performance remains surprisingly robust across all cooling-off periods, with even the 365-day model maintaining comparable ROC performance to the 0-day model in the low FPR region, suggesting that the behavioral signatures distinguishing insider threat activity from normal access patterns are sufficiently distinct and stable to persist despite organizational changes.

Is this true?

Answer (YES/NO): YES